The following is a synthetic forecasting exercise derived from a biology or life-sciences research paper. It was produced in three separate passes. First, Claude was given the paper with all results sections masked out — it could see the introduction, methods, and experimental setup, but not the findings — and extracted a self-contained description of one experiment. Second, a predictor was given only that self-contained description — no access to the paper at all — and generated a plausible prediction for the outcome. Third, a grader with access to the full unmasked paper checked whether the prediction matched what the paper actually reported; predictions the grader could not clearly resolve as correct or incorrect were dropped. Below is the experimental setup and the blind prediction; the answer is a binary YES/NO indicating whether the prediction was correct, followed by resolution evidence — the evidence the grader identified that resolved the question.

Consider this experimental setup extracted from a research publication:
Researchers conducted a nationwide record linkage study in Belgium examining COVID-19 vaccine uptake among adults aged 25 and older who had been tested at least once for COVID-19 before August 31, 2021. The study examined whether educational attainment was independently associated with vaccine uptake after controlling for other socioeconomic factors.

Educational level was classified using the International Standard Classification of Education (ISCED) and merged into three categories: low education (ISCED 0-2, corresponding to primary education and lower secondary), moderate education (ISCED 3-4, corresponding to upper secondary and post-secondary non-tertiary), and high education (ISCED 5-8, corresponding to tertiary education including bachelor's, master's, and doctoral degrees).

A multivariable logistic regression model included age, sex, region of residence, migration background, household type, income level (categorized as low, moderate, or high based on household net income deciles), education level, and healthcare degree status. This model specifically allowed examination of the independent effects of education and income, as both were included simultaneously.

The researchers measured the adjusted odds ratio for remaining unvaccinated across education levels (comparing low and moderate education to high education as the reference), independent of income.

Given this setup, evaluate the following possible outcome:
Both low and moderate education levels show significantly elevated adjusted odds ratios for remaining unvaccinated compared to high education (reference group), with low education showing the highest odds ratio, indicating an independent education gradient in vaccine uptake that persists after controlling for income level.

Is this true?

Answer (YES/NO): YES